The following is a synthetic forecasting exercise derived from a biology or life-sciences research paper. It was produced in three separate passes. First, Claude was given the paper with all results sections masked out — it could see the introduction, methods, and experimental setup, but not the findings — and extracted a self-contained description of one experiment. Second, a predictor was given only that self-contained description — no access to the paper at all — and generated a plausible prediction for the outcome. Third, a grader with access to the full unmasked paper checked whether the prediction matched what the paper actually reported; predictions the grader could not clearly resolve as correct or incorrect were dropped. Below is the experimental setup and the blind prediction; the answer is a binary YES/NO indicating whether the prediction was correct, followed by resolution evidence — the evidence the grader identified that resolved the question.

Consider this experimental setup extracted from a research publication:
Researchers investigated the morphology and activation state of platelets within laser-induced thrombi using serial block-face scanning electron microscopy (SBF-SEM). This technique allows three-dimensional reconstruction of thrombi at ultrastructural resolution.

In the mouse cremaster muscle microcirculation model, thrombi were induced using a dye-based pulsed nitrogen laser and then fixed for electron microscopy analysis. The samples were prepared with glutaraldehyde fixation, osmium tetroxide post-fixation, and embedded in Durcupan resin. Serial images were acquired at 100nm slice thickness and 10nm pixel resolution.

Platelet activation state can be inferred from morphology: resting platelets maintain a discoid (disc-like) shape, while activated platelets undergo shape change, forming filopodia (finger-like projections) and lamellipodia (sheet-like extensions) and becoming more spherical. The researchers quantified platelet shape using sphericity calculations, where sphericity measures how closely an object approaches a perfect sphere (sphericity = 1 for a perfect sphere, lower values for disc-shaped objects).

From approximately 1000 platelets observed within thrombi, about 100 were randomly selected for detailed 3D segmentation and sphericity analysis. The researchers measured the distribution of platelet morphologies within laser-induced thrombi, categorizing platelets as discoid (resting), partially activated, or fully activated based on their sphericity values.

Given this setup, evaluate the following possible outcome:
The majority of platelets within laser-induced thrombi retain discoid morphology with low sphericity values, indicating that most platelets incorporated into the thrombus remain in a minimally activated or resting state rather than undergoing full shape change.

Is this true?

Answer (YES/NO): NO